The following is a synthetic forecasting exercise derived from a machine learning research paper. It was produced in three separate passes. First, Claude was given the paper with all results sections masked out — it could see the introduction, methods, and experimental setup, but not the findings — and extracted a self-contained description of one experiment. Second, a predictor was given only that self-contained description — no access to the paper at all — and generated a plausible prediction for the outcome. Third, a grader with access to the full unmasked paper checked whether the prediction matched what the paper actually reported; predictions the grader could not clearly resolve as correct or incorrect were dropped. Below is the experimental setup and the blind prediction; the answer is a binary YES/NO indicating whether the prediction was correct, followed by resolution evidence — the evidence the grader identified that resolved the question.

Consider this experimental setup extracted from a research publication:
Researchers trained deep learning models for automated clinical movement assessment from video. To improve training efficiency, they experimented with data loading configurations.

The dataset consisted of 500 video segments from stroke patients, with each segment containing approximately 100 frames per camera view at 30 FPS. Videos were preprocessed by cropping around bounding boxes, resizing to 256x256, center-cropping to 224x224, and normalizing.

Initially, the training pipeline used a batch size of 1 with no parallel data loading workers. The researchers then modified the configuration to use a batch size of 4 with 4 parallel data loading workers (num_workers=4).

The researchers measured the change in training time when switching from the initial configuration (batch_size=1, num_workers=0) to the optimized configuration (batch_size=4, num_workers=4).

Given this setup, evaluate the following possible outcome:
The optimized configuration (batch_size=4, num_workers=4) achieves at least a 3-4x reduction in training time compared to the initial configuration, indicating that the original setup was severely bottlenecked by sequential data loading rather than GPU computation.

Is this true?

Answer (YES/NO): NO